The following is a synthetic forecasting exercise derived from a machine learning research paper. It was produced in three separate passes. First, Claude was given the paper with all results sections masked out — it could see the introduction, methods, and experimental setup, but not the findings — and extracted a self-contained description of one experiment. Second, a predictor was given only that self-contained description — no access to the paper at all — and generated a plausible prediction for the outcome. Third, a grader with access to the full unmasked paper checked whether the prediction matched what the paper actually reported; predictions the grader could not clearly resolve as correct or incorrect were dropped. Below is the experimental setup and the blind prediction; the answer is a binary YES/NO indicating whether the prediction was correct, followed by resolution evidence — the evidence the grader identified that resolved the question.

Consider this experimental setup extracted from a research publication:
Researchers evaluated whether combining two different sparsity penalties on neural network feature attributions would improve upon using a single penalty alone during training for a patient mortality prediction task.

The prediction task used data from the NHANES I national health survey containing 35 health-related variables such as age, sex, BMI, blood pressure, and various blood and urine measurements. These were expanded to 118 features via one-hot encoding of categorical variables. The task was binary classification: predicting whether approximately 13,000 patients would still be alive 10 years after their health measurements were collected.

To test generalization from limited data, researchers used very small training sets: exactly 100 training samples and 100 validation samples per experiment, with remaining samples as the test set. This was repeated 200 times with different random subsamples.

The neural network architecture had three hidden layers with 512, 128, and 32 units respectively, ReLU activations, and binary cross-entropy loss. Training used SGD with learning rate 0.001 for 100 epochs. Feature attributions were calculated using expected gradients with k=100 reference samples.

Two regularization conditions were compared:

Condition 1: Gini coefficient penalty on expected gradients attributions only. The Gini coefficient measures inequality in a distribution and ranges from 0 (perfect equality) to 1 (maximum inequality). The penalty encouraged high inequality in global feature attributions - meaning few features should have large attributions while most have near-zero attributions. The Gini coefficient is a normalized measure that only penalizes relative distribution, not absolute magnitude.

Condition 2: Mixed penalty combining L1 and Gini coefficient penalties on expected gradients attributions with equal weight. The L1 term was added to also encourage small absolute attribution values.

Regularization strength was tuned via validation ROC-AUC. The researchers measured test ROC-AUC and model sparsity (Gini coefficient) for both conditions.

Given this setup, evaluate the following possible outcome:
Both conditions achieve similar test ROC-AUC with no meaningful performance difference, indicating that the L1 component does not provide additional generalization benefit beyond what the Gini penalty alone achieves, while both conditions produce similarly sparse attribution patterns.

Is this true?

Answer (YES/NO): YES